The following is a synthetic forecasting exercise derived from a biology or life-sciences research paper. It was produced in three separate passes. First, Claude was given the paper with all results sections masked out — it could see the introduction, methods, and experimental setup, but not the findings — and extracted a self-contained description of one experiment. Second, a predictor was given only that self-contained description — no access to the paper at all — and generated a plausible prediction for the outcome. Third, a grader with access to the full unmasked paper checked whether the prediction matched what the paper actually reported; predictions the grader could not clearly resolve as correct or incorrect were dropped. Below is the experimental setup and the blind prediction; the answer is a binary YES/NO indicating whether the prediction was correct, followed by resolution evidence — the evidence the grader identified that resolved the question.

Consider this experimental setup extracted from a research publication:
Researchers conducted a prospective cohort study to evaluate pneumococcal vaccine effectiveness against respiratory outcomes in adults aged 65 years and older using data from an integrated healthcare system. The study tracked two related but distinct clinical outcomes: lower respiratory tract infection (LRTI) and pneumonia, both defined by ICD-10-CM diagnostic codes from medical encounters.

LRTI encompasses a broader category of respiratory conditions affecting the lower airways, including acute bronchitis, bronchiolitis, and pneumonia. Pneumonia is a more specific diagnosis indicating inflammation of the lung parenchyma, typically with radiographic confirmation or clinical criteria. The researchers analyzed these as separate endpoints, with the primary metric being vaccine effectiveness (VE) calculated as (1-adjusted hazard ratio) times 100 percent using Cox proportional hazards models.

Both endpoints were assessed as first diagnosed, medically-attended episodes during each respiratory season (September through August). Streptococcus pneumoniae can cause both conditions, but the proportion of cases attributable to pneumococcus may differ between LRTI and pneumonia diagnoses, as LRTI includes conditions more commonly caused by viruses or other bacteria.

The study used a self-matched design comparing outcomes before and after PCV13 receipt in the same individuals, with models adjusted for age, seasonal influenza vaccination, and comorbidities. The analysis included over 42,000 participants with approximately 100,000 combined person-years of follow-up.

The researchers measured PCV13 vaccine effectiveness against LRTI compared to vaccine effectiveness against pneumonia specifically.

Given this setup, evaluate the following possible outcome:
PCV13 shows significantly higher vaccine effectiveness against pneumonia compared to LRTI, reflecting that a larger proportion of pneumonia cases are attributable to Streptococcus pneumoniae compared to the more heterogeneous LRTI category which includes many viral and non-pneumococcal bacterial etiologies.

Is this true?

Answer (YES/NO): NO